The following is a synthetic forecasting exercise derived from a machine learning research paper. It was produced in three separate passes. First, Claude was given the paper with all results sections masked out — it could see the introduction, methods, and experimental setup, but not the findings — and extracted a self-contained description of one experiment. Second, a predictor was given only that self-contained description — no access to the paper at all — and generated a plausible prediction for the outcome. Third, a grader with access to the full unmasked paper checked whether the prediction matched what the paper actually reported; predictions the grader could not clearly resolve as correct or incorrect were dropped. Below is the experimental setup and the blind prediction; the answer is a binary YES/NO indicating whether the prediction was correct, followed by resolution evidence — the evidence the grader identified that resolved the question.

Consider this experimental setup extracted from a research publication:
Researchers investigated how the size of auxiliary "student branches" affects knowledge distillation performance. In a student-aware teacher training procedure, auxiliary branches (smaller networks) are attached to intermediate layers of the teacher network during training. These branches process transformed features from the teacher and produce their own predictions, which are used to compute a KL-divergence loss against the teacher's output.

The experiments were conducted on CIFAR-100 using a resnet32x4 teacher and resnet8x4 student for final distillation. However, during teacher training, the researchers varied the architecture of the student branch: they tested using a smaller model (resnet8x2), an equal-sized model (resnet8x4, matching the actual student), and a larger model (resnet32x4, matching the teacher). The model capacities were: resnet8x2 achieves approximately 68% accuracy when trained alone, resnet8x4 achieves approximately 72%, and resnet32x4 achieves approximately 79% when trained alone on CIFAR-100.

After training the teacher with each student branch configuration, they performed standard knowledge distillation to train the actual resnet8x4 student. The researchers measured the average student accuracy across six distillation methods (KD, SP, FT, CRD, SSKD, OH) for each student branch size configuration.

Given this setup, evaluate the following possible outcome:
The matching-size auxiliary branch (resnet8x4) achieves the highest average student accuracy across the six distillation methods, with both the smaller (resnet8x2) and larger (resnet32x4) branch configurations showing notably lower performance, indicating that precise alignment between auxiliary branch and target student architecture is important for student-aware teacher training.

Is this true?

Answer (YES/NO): NO